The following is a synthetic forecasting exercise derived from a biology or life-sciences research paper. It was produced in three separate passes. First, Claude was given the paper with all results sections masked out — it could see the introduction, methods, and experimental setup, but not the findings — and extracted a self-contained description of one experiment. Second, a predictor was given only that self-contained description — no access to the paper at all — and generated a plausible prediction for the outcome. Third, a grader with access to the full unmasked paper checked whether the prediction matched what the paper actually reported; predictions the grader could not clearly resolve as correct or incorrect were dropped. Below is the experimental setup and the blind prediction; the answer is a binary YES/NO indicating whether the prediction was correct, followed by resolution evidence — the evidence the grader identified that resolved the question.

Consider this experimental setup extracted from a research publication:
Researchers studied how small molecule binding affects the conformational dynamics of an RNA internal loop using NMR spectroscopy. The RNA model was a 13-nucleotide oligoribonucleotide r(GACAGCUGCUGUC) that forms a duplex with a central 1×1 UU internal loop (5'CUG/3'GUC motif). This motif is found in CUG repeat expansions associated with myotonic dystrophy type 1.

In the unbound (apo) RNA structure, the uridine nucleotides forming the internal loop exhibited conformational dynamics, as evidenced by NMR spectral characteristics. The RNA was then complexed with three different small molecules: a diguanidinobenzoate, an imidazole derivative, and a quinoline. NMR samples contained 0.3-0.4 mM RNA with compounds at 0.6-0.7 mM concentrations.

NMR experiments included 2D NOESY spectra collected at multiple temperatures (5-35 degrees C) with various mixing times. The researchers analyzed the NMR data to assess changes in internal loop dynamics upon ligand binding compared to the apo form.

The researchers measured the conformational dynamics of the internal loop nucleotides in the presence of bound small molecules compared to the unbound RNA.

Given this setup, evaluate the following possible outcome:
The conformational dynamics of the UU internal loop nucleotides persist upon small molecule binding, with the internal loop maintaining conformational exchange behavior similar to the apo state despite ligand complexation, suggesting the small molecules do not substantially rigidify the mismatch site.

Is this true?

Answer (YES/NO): NO